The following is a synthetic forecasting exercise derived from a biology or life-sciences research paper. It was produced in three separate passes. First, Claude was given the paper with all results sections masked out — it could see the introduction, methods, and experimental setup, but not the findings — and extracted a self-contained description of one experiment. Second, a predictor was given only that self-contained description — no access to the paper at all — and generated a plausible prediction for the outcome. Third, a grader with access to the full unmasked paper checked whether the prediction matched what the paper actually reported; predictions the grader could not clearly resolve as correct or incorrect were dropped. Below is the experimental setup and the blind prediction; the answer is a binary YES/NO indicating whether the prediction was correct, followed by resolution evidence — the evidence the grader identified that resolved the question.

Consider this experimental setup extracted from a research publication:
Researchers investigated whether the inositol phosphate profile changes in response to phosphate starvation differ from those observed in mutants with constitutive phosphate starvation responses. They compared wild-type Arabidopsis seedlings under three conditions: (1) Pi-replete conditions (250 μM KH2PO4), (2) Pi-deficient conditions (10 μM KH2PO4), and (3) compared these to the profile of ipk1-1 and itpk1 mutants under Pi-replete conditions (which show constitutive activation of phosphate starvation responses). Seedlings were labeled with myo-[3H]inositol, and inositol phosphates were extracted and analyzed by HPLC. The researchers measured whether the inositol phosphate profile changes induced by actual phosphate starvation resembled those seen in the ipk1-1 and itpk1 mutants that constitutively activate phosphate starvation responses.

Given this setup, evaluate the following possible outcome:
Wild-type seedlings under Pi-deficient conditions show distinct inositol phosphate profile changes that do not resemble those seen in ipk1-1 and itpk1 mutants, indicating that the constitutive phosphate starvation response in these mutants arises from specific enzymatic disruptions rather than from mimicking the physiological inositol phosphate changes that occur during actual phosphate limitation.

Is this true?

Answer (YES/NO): YES